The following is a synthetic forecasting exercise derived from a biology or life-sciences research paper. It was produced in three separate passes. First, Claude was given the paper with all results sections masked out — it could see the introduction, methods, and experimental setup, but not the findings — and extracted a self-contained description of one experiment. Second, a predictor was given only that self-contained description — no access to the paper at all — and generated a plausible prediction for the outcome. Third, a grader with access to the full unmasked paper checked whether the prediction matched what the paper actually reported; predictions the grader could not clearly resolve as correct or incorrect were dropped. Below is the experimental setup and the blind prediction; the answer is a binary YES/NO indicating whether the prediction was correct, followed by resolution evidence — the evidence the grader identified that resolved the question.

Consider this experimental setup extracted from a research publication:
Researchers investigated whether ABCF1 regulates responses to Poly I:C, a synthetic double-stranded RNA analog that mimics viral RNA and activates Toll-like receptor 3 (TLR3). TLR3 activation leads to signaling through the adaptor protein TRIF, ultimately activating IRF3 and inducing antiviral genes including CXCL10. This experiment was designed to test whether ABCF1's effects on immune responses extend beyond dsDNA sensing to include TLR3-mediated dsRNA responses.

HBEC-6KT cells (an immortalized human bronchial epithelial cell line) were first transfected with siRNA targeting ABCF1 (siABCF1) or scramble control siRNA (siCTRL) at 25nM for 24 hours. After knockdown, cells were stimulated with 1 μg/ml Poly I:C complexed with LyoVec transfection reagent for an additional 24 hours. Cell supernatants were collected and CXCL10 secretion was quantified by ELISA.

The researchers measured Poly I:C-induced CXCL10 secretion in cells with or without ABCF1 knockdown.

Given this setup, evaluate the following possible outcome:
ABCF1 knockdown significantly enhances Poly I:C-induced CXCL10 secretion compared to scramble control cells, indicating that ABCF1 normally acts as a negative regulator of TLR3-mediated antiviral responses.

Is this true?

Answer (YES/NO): NO